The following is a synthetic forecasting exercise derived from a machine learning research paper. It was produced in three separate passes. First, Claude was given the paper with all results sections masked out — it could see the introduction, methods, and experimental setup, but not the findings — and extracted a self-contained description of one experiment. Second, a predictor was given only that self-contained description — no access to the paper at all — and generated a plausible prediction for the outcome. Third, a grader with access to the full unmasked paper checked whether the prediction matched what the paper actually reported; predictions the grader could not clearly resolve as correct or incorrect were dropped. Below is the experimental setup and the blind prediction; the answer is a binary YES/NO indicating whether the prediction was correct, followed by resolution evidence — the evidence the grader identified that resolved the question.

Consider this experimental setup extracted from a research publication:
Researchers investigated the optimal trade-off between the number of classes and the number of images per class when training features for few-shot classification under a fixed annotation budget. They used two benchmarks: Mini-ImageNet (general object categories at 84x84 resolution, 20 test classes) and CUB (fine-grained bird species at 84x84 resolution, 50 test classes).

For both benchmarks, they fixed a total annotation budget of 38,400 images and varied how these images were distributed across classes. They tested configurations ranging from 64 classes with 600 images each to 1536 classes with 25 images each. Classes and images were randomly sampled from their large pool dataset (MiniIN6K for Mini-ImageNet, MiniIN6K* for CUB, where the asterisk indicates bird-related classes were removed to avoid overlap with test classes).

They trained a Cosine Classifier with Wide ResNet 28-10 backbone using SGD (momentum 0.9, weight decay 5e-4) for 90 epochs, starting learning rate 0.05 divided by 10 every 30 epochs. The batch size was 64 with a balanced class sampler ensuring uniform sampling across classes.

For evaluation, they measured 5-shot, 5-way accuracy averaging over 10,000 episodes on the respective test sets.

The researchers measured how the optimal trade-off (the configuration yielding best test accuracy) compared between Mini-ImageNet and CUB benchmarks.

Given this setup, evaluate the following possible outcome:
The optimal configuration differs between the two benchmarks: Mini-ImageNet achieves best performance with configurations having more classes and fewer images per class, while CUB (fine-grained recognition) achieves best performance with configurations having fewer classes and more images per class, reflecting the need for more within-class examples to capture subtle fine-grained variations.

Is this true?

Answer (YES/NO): NO